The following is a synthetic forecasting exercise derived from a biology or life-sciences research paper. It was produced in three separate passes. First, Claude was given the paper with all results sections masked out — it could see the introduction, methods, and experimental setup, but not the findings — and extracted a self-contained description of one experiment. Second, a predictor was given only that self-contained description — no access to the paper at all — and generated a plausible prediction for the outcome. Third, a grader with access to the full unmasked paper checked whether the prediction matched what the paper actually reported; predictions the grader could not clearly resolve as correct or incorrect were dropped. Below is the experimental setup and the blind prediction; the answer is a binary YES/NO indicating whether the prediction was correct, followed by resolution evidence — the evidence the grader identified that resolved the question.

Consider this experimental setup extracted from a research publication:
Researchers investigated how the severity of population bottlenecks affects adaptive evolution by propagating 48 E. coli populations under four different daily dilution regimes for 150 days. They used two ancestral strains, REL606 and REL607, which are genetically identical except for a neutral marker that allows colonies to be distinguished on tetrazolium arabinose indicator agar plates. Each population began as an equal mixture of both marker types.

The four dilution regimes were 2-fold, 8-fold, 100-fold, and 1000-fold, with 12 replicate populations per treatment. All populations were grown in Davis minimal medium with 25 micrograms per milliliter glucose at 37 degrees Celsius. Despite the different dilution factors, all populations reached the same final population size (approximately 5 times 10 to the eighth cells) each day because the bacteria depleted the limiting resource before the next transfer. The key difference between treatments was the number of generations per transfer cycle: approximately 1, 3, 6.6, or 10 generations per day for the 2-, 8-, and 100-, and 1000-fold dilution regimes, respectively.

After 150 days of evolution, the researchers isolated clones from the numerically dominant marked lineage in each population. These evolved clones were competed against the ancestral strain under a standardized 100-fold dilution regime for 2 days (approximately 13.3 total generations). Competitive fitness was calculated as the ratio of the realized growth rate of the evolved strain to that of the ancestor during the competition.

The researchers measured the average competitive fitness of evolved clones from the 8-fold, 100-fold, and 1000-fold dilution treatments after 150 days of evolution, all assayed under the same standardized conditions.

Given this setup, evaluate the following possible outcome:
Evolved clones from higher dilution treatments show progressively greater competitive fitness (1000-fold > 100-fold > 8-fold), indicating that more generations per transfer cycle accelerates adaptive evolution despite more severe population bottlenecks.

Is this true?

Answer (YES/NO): NO